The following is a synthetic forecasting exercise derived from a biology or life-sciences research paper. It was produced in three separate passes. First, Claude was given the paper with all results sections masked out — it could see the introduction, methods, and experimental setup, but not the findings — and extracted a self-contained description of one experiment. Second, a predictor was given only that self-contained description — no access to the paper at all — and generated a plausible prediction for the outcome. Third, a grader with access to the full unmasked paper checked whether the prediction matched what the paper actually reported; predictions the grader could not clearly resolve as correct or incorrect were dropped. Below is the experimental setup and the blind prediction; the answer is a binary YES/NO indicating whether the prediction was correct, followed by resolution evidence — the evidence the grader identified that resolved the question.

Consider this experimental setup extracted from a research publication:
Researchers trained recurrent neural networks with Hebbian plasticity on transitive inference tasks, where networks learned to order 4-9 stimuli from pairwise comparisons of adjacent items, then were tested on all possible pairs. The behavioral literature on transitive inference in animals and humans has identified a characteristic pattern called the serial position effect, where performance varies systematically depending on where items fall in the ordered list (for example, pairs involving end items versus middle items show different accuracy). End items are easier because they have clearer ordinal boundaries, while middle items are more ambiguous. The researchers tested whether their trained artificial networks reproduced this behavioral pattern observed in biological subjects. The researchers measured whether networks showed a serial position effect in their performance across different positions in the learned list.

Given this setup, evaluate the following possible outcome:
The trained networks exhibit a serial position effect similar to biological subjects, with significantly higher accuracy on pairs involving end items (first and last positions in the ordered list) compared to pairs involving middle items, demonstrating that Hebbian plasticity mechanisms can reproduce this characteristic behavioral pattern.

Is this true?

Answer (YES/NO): YES